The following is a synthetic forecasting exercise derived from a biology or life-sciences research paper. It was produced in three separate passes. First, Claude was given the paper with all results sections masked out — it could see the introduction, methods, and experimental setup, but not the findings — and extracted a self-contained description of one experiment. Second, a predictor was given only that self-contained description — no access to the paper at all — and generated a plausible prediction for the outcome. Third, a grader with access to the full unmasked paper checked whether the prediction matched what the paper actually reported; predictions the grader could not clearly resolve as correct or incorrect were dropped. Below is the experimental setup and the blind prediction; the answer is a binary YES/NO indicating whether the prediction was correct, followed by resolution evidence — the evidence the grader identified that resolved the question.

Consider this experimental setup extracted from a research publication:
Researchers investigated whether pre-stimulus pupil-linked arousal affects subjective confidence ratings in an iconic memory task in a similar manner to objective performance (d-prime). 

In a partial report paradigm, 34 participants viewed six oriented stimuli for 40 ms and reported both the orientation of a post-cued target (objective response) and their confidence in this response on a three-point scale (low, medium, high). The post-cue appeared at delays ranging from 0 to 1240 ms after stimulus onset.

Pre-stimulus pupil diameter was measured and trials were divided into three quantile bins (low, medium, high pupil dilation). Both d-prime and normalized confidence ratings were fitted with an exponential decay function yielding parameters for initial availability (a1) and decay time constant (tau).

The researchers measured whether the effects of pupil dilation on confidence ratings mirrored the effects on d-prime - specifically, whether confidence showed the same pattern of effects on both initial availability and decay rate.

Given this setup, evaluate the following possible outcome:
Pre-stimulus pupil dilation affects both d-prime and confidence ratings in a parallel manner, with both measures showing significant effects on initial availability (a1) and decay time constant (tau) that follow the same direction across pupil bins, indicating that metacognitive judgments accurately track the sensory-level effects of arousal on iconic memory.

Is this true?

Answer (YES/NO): NO